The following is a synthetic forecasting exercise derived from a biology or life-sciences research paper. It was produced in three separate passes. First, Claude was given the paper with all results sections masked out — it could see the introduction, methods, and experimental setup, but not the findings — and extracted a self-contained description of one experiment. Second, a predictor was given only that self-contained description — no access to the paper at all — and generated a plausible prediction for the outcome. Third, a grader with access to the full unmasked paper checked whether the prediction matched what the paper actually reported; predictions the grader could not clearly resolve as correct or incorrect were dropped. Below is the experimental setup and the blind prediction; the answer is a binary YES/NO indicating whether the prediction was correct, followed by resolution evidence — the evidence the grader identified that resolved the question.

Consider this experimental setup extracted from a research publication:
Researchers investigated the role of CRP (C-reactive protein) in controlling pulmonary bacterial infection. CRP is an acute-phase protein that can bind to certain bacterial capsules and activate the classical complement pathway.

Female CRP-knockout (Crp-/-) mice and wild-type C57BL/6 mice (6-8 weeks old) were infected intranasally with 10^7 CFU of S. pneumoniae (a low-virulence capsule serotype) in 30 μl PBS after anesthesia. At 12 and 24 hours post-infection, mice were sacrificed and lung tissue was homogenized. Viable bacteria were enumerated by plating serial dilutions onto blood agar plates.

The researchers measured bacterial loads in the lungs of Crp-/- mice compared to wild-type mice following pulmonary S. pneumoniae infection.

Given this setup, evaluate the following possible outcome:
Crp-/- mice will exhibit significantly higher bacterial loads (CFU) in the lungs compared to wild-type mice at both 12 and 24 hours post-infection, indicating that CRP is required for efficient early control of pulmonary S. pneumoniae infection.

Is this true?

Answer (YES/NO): YES